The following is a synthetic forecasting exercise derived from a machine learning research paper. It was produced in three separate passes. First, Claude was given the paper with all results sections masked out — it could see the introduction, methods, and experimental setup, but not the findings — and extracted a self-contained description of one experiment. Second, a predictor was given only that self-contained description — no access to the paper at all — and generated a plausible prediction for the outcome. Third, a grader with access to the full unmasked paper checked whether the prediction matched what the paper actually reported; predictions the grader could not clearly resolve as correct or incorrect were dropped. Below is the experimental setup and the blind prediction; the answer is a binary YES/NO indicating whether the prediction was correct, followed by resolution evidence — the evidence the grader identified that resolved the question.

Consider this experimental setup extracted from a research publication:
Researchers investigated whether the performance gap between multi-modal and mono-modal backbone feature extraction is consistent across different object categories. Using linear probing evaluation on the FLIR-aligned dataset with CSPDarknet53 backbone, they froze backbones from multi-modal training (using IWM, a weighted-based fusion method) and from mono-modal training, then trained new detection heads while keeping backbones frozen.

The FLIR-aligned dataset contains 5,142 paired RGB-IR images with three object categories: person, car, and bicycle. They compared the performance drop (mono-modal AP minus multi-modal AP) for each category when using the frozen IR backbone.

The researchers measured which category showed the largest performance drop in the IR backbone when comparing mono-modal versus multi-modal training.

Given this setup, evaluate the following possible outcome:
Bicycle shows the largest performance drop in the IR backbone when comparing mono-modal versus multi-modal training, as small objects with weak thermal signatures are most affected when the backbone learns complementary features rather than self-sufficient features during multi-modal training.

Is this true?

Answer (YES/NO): YES